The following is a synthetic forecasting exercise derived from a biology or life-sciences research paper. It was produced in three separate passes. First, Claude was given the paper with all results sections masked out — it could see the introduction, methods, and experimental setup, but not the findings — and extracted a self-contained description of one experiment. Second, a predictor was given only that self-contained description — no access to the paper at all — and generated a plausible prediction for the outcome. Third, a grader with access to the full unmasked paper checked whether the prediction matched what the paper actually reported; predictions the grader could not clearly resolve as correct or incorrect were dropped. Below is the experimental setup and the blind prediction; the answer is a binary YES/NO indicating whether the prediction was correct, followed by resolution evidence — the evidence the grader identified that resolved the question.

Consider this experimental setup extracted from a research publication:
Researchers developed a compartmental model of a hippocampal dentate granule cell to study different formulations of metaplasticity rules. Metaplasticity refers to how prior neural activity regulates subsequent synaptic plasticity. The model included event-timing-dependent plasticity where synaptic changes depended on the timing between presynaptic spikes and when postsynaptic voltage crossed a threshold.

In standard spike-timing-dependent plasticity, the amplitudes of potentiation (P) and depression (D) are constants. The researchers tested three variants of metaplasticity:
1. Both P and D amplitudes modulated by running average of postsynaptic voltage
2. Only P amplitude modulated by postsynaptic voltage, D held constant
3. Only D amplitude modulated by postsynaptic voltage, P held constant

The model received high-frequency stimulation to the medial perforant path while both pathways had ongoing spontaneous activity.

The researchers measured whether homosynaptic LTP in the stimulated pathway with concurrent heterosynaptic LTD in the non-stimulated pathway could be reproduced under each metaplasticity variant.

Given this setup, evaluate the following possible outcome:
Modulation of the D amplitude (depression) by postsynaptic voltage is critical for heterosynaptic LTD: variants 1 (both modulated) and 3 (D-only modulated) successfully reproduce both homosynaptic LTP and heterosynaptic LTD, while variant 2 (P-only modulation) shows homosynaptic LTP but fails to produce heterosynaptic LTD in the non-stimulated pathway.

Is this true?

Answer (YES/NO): NO